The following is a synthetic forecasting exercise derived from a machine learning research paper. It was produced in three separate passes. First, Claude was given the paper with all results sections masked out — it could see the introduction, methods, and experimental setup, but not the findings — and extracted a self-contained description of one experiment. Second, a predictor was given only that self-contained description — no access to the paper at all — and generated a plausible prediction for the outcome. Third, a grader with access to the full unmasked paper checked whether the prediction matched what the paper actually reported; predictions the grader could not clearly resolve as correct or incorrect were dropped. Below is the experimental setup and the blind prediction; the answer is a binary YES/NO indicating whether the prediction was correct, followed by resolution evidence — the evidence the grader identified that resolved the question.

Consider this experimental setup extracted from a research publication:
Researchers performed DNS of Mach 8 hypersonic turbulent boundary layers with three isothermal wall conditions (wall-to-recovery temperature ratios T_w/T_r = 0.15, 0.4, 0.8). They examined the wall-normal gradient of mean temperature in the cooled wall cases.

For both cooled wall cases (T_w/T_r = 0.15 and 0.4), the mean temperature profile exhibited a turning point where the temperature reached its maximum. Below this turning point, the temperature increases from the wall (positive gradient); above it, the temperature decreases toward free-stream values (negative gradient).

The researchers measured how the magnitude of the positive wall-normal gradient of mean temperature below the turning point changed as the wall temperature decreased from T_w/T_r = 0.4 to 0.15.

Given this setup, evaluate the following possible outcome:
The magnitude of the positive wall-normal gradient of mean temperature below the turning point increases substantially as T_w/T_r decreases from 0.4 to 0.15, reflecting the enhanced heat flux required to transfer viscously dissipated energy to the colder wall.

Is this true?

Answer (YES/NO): YES